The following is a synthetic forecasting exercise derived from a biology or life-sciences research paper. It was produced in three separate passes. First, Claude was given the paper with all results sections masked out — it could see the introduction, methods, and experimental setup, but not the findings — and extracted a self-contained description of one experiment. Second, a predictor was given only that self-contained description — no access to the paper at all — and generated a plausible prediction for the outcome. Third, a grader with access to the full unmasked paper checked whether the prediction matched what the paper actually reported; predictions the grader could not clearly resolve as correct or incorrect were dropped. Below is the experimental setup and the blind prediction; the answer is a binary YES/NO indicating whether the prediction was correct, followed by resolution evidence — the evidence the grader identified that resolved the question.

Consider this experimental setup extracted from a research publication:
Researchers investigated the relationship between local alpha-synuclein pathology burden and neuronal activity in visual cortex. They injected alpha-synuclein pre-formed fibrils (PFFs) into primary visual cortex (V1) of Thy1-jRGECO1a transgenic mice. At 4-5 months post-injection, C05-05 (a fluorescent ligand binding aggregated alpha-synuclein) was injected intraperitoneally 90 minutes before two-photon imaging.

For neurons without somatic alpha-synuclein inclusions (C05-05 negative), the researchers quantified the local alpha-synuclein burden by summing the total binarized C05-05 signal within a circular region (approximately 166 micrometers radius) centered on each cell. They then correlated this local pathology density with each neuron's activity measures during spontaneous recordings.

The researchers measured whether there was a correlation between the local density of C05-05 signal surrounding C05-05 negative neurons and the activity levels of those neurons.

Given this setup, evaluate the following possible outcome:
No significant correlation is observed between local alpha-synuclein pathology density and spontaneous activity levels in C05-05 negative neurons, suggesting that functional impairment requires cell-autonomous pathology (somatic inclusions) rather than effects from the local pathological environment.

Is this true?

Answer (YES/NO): NO